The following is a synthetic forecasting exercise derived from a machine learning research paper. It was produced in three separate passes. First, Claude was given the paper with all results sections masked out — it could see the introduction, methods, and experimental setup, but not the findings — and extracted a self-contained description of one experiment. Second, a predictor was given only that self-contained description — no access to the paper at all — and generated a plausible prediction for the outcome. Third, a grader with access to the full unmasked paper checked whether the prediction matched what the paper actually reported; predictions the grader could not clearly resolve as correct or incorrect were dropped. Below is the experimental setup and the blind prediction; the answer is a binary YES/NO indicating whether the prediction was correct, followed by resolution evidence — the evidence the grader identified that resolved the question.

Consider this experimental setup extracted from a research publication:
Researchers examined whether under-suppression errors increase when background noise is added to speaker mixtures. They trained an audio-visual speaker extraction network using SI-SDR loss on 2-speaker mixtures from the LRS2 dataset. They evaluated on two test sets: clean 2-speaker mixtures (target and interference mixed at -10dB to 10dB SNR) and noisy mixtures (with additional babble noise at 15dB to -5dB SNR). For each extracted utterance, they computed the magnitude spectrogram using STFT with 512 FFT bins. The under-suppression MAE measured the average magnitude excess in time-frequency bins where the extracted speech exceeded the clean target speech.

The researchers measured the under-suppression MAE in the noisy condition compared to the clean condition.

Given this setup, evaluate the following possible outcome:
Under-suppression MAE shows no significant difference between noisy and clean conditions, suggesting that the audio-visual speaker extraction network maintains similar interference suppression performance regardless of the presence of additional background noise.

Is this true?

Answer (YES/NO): NO